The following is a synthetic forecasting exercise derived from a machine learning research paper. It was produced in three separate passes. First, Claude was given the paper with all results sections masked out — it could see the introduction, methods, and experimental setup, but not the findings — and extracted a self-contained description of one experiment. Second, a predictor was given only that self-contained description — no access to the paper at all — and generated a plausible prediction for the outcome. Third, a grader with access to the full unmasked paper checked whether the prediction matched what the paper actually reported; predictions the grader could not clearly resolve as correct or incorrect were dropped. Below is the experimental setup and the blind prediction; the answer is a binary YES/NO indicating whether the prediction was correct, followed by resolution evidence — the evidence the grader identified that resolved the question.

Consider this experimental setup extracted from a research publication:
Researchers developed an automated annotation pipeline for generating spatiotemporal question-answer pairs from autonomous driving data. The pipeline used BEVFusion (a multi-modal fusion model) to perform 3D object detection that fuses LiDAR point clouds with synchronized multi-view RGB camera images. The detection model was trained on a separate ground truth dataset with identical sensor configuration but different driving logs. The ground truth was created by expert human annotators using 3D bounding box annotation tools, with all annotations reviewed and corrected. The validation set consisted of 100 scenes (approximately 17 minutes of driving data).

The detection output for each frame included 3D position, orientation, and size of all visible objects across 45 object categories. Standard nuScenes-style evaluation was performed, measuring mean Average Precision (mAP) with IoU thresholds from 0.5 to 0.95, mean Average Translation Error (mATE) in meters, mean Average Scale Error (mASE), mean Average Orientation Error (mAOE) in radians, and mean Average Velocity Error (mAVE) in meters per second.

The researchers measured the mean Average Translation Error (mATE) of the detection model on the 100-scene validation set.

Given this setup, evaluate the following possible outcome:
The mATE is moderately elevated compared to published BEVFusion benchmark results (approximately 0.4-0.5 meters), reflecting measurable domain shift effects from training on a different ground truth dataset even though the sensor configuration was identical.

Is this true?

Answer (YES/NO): NO